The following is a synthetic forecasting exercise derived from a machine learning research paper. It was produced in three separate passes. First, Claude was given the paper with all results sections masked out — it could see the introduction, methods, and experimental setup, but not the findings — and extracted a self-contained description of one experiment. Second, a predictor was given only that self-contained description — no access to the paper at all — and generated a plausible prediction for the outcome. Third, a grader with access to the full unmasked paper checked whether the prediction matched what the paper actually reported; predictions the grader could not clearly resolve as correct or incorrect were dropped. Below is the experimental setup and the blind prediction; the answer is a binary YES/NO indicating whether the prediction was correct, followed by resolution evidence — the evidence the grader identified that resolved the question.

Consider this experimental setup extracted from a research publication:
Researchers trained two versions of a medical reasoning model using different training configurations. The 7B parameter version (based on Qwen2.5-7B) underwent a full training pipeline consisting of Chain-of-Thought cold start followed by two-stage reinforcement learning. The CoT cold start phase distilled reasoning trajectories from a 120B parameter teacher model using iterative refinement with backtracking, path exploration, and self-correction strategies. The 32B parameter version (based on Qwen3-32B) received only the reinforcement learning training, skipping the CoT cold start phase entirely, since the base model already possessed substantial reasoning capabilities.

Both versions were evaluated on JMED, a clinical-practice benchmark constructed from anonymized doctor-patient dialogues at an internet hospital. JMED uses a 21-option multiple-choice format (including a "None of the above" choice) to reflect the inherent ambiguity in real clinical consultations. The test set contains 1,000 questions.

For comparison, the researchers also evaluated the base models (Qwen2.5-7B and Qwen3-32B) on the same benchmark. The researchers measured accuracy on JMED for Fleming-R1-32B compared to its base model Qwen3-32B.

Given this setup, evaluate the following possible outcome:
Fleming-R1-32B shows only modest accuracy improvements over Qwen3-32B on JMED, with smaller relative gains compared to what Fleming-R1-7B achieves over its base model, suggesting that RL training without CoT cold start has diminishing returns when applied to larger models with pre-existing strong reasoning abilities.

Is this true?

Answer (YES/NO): NO